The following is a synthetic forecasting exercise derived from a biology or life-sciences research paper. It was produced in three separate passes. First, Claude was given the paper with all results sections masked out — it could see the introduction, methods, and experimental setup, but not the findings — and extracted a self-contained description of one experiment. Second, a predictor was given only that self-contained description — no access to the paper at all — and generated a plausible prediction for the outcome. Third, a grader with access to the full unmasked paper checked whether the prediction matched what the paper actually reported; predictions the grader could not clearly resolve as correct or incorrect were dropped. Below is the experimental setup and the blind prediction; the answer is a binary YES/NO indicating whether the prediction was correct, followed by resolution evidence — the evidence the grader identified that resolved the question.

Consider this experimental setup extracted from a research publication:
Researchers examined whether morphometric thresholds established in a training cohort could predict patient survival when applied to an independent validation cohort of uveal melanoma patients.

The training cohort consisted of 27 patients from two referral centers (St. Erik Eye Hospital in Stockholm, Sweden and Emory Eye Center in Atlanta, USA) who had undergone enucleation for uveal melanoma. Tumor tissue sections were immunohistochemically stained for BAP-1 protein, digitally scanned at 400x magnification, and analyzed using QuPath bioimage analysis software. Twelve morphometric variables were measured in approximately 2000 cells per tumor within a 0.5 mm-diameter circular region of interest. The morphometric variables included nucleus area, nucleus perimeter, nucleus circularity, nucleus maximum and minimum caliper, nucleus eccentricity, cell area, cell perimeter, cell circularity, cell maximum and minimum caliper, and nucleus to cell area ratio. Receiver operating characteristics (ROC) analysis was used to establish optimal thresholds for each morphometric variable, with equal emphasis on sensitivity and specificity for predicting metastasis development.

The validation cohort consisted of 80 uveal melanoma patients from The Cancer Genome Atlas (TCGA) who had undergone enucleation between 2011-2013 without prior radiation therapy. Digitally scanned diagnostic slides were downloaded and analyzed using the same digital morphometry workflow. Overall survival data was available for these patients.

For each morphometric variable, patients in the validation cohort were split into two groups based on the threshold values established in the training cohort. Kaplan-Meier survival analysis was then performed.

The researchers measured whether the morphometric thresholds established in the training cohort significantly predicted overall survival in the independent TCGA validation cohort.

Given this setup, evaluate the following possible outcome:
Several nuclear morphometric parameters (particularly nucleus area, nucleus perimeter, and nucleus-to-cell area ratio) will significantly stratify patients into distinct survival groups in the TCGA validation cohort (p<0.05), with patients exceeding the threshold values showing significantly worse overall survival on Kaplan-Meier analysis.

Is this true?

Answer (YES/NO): NO